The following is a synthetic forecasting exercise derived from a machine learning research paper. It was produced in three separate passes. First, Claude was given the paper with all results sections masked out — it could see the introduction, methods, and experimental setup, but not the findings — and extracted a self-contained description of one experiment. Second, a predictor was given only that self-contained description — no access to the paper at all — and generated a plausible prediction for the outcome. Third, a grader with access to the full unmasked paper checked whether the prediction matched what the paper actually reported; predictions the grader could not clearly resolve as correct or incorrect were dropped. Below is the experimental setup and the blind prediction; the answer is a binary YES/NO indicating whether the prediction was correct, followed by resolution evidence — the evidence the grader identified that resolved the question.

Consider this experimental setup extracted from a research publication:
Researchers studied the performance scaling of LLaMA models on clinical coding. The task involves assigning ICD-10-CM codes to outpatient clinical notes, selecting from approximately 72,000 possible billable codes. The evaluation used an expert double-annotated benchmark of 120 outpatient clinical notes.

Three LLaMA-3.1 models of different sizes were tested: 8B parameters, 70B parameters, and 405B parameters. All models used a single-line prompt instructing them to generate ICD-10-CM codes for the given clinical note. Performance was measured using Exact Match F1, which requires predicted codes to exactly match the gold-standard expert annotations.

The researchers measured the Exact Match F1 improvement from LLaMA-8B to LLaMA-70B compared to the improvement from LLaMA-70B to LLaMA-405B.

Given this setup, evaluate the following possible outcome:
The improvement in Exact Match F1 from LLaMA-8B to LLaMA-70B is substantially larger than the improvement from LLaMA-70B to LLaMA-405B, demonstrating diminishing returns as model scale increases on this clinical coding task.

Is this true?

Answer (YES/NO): YES